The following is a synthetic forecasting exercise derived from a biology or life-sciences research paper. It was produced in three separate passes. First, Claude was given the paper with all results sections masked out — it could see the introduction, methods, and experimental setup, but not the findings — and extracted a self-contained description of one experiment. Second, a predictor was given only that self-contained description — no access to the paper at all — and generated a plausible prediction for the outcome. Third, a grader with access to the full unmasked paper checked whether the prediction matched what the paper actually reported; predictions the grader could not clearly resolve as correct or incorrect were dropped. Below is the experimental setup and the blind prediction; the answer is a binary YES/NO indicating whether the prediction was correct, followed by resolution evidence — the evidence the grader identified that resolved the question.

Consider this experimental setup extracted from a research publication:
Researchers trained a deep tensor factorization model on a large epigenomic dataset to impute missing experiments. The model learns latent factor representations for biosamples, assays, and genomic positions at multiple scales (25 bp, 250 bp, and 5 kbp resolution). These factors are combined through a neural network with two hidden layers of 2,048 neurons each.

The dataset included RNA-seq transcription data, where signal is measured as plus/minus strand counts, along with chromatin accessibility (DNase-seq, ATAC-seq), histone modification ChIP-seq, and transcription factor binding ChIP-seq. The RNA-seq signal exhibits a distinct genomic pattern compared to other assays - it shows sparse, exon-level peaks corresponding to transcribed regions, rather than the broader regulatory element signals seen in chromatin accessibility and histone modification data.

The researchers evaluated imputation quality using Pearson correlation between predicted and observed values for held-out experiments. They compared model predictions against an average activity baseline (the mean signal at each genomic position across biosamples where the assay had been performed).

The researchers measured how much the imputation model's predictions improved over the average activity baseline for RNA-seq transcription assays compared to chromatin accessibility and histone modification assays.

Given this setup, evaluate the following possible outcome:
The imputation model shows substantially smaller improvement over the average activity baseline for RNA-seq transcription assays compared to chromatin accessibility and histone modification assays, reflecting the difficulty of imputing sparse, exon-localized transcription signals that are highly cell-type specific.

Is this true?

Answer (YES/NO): YES